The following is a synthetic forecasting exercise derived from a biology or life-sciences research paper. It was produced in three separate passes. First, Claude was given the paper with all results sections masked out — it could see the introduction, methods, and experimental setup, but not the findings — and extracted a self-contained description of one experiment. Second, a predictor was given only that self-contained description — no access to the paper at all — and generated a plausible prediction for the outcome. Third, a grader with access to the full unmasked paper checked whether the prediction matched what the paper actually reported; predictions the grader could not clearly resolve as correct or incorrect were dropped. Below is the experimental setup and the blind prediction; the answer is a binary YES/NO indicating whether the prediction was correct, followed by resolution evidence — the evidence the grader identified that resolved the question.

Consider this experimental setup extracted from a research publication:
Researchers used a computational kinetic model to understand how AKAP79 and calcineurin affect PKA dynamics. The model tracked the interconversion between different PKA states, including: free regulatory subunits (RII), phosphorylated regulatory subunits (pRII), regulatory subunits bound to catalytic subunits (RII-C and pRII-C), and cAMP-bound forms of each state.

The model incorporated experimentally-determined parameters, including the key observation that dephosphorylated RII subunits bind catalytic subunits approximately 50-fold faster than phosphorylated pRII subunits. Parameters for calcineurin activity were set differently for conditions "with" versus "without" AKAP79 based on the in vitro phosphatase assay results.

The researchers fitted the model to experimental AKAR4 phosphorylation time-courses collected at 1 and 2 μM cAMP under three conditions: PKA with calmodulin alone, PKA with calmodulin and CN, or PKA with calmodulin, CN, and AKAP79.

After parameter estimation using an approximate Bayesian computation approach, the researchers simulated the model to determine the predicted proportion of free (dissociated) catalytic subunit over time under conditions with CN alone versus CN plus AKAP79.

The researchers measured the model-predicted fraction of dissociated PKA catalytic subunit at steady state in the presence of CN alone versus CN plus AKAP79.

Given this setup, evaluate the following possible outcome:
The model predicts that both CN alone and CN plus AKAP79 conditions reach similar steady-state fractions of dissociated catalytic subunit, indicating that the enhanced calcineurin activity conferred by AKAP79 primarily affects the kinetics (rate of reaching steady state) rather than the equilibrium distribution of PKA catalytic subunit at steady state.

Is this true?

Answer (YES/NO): NO